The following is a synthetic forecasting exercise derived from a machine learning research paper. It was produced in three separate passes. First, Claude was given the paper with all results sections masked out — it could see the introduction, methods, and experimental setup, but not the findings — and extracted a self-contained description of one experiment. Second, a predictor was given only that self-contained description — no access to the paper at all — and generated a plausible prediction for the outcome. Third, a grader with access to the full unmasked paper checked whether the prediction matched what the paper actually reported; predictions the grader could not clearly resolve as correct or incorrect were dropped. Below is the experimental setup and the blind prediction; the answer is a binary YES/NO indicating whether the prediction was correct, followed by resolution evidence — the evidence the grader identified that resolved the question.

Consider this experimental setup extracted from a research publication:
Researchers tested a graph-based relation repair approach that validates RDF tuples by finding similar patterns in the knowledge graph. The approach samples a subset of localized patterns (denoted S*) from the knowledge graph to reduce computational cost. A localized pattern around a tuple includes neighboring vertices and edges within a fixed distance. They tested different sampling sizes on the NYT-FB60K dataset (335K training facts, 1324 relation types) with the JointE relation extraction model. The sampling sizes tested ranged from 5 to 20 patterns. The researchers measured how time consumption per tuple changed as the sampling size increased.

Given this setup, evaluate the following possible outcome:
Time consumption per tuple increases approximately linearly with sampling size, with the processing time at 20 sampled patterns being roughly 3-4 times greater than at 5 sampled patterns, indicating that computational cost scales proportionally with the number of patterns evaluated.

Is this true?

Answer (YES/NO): YES